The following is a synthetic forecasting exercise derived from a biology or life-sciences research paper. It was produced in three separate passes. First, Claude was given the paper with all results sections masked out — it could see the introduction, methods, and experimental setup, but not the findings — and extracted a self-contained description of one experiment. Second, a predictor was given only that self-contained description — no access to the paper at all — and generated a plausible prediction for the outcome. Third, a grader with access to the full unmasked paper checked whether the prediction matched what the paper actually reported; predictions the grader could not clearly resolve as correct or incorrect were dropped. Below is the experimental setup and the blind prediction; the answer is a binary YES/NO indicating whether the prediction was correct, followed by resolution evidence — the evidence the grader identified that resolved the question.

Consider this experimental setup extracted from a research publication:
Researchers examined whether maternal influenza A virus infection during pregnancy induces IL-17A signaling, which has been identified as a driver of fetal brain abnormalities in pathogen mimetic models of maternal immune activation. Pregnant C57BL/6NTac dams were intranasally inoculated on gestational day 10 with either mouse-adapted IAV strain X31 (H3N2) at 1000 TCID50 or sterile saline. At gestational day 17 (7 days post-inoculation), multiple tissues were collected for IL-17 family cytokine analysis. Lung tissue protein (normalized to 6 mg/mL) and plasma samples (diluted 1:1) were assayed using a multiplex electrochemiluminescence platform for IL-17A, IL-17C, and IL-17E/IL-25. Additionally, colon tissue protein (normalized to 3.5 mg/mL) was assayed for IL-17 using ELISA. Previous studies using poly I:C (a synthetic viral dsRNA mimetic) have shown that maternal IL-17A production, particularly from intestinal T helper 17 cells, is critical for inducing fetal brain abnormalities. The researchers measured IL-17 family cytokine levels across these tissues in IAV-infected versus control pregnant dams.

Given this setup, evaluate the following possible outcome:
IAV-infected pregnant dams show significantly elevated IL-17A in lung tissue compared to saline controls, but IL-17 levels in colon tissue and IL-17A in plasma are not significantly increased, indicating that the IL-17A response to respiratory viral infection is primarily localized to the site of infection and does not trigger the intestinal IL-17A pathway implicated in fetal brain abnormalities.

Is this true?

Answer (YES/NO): YES